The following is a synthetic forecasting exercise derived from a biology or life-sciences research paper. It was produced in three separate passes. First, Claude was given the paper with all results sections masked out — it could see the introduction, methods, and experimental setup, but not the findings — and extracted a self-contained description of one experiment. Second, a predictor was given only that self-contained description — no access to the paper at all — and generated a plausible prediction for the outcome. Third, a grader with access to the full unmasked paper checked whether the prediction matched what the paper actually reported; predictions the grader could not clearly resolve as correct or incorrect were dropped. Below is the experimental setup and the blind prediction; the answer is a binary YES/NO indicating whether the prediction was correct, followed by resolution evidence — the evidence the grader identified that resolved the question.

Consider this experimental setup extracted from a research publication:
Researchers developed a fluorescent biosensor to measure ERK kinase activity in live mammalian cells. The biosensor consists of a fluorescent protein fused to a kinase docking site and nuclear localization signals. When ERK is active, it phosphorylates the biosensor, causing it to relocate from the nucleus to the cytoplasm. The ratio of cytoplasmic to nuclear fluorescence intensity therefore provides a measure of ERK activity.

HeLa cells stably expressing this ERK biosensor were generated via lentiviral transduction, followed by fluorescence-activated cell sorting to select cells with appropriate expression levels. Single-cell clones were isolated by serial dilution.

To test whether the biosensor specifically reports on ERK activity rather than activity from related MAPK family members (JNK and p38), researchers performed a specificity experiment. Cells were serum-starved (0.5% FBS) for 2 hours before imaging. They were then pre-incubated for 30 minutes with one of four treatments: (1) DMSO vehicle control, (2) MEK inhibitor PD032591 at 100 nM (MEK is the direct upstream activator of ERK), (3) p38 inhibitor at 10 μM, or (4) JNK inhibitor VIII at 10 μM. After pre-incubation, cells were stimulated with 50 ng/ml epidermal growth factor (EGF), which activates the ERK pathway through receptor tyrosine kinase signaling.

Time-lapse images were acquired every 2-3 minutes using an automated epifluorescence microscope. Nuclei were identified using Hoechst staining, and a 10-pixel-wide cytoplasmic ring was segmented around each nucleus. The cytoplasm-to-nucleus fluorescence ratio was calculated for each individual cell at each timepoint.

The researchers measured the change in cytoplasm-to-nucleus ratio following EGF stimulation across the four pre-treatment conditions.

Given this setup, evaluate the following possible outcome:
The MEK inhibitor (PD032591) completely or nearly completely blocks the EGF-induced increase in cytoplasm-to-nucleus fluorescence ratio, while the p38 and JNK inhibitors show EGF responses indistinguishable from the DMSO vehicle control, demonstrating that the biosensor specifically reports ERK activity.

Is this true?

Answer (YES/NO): YES